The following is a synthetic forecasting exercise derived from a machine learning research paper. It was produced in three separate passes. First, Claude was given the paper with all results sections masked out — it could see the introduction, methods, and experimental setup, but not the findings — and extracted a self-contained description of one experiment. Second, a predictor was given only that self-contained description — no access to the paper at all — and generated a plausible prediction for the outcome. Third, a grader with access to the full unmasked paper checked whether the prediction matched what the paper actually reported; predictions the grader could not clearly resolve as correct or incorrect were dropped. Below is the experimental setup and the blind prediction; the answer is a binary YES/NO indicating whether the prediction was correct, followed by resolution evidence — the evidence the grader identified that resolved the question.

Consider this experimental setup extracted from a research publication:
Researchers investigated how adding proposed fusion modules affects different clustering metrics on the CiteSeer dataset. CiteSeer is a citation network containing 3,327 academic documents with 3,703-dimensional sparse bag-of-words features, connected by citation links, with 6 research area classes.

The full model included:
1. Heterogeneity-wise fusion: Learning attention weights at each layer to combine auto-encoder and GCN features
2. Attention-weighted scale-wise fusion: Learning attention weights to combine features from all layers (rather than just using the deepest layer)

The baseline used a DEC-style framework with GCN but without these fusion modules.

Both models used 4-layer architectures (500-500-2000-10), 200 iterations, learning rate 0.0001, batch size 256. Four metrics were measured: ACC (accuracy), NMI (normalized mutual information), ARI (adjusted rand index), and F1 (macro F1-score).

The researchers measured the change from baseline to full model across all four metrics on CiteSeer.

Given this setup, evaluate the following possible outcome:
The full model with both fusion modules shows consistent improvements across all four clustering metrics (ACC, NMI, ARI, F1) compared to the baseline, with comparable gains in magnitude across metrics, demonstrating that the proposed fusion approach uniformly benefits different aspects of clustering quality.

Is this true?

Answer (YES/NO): NO